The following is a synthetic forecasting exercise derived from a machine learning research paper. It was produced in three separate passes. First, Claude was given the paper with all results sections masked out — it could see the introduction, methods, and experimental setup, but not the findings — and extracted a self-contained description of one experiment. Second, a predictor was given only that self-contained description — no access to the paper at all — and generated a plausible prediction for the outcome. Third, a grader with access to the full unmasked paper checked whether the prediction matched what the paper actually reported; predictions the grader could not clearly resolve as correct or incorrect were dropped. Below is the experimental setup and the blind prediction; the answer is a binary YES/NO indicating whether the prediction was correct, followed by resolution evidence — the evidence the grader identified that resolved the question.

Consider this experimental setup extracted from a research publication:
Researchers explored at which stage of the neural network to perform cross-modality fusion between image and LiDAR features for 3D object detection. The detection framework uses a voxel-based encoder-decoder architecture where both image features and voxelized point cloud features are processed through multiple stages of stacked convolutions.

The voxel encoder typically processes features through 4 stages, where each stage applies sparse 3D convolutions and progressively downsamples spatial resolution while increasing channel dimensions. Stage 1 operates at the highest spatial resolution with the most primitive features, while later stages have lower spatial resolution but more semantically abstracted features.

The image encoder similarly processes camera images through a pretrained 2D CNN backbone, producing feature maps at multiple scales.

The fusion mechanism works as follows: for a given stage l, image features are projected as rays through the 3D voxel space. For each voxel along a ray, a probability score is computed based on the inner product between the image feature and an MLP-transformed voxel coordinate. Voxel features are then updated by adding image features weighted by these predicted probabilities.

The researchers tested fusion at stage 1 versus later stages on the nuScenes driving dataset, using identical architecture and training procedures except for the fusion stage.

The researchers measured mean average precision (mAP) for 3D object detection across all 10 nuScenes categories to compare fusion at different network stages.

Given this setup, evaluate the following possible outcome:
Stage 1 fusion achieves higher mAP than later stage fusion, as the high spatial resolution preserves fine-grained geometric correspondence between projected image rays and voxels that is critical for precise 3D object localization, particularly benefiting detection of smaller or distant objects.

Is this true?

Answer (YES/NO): YES